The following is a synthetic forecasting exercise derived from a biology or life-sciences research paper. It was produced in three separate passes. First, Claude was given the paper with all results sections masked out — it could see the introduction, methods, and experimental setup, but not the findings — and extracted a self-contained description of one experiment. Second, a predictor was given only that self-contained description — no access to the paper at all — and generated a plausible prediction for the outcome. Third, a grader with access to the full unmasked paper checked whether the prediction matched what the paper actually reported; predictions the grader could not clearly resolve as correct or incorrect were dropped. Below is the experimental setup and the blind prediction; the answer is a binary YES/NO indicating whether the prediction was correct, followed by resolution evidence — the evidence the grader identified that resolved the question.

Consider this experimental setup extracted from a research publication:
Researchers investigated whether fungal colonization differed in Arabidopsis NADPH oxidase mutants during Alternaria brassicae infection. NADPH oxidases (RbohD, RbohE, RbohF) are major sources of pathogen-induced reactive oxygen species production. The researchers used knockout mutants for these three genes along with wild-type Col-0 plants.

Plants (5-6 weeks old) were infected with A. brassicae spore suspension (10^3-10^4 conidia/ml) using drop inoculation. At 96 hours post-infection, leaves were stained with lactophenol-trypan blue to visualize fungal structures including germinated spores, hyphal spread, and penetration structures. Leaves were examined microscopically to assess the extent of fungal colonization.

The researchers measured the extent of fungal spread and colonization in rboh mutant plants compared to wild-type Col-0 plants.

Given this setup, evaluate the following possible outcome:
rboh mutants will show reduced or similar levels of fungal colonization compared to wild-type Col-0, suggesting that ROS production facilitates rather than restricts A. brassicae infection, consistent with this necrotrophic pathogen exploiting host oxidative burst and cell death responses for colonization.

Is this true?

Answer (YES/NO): YES